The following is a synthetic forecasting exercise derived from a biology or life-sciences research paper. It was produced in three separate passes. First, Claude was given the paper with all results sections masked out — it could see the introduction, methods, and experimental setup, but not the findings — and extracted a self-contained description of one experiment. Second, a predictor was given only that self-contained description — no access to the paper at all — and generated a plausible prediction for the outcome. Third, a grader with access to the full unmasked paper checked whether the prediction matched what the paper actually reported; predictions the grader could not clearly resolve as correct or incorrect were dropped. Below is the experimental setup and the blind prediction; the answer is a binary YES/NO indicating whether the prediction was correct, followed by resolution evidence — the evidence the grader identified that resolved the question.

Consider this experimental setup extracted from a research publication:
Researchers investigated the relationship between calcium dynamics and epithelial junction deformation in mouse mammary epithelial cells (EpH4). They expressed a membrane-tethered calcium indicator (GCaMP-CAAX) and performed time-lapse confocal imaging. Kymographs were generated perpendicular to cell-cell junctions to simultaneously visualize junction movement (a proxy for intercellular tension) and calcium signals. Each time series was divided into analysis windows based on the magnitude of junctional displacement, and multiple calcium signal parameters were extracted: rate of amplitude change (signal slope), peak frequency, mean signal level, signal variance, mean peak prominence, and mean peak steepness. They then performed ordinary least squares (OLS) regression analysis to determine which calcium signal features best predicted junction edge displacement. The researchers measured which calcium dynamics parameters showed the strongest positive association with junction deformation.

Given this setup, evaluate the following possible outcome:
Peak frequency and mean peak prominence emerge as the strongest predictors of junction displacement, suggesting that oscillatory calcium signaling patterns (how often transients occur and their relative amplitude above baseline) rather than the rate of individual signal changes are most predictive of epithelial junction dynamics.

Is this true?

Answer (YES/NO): NO